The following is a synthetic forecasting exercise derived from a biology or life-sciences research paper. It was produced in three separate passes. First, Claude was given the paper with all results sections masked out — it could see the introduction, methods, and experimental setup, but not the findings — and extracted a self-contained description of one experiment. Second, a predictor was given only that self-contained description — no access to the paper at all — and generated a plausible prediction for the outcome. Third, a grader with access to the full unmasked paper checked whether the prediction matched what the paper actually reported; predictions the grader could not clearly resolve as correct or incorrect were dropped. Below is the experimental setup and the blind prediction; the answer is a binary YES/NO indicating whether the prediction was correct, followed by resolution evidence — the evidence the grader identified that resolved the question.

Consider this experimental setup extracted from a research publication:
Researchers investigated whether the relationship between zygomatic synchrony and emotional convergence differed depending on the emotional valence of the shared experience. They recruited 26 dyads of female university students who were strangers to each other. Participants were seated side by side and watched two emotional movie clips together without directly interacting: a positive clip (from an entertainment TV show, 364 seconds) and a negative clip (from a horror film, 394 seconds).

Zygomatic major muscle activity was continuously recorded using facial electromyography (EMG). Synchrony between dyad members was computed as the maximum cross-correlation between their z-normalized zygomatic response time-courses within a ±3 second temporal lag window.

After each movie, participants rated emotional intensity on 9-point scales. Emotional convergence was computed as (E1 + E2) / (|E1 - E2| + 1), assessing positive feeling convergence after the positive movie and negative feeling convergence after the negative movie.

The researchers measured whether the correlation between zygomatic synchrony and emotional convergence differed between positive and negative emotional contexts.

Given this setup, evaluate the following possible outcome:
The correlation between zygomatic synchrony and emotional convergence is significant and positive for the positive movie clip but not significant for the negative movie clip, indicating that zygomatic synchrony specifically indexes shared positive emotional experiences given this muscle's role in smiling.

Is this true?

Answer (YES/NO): YES